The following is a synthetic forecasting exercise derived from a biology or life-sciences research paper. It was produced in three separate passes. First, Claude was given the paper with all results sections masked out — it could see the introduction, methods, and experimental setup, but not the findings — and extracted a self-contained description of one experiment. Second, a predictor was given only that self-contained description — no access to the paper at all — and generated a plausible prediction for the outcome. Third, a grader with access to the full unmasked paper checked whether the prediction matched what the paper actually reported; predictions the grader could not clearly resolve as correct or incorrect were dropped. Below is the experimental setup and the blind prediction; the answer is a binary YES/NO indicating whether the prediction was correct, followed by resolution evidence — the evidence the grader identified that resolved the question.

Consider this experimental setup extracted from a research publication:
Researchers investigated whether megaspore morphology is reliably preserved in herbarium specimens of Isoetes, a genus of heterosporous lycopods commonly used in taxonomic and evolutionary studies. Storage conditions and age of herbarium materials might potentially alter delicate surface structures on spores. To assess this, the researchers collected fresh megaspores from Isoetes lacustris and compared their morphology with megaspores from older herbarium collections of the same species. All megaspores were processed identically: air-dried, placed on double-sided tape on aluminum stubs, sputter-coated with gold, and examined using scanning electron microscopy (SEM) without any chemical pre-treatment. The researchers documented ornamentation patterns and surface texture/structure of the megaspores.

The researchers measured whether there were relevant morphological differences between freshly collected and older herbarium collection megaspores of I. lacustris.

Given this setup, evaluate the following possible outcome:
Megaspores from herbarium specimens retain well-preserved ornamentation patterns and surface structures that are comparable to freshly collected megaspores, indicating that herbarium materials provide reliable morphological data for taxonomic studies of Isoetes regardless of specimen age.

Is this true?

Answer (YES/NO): YES